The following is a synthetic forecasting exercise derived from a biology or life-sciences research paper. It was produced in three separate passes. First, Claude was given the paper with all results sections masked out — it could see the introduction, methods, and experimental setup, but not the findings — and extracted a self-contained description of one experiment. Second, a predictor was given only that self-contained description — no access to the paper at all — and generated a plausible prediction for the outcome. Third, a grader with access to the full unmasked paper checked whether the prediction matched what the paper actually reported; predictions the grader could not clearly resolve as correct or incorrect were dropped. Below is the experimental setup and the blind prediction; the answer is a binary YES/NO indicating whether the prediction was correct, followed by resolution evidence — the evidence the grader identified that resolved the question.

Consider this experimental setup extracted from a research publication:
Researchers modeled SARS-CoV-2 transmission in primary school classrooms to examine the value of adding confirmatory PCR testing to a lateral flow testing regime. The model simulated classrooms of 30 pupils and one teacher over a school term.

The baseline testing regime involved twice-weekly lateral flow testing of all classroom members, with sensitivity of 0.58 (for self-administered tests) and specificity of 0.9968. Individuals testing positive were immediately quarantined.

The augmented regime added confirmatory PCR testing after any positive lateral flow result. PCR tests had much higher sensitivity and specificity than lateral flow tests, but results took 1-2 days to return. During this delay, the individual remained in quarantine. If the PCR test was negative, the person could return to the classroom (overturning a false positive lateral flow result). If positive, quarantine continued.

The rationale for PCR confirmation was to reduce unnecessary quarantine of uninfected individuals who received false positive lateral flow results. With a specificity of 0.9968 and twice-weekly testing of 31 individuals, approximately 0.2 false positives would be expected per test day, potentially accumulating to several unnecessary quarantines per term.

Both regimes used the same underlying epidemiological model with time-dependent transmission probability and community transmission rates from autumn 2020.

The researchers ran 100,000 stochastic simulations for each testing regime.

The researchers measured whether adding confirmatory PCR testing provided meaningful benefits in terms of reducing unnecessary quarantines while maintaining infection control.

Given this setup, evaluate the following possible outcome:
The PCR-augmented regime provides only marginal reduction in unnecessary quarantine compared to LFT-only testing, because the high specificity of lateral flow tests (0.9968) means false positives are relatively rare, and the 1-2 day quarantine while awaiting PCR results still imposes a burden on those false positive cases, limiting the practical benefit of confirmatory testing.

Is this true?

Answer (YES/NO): NO